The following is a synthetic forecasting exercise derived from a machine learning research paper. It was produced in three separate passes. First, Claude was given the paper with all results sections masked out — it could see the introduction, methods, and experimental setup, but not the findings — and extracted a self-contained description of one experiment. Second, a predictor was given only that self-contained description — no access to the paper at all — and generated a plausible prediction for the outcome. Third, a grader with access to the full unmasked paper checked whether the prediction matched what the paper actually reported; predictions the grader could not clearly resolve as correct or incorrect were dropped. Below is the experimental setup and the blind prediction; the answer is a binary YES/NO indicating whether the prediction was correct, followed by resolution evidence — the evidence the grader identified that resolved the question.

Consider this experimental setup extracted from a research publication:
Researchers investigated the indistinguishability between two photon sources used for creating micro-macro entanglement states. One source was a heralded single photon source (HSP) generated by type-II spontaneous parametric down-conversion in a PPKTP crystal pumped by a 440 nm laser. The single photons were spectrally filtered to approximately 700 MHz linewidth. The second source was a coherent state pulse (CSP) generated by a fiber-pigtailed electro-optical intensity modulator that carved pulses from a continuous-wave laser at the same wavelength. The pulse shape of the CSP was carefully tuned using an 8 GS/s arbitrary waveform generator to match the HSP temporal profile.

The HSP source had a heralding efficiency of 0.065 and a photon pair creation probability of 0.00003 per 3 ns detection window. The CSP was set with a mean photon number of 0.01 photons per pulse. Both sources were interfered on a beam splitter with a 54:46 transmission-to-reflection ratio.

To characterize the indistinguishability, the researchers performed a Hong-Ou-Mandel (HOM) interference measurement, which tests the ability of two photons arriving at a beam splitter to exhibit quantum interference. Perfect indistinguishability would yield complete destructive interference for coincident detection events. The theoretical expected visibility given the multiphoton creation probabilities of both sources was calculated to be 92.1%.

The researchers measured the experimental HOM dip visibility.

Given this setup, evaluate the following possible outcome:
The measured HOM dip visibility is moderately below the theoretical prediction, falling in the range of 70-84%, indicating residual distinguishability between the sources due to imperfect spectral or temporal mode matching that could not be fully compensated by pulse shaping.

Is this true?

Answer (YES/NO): YES